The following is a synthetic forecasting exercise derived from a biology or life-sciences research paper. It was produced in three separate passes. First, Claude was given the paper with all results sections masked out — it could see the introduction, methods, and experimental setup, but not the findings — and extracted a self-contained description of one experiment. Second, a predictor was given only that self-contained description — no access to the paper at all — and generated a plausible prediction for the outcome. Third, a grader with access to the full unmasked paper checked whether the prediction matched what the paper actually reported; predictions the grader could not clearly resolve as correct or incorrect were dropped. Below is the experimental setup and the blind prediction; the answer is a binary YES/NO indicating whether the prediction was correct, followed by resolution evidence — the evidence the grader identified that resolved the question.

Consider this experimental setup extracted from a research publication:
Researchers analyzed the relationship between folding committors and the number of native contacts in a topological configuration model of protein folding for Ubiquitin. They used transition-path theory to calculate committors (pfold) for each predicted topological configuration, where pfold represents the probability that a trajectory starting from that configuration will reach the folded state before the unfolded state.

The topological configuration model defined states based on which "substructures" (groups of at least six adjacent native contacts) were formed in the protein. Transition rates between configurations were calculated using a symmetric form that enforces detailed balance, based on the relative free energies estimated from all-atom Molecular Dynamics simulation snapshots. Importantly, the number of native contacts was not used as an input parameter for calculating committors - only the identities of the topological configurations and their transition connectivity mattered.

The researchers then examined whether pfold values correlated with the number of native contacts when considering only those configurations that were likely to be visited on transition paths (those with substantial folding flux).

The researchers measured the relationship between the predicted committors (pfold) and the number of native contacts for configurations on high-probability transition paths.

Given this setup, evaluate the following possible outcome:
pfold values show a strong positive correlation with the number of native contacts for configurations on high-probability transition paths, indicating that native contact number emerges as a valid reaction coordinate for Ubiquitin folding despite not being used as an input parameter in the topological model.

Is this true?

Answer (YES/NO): YES